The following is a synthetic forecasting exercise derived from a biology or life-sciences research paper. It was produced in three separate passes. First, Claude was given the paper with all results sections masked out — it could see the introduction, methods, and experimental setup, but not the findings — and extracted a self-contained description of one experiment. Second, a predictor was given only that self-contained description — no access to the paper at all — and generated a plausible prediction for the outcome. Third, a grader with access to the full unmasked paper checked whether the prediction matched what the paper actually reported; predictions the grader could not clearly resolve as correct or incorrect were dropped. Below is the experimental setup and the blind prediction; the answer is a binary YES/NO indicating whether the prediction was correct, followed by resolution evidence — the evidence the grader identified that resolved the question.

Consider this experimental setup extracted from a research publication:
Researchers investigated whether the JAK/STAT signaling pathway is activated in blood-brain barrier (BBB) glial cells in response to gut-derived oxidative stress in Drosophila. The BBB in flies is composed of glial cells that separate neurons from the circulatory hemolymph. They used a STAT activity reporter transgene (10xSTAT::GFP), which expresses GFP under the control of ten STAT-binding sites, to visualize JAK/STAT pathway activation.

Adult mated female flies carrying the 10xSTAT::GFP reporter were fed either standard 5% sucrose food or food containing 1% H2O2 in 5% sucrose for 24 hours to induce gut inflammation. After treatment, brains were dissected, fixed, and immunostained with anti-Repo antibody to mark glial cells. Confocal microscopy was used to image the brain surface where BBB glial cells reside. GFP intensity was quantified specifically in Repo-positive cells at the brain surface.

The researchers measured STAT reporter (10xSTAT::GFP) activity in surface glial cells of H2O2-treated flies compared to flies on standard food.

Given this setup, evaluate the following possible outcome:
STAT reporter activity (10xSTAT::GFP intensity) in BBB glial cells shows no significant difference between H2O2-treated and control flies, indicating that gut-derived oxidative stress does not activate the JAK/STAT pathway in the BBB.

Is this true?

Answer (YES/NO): NO